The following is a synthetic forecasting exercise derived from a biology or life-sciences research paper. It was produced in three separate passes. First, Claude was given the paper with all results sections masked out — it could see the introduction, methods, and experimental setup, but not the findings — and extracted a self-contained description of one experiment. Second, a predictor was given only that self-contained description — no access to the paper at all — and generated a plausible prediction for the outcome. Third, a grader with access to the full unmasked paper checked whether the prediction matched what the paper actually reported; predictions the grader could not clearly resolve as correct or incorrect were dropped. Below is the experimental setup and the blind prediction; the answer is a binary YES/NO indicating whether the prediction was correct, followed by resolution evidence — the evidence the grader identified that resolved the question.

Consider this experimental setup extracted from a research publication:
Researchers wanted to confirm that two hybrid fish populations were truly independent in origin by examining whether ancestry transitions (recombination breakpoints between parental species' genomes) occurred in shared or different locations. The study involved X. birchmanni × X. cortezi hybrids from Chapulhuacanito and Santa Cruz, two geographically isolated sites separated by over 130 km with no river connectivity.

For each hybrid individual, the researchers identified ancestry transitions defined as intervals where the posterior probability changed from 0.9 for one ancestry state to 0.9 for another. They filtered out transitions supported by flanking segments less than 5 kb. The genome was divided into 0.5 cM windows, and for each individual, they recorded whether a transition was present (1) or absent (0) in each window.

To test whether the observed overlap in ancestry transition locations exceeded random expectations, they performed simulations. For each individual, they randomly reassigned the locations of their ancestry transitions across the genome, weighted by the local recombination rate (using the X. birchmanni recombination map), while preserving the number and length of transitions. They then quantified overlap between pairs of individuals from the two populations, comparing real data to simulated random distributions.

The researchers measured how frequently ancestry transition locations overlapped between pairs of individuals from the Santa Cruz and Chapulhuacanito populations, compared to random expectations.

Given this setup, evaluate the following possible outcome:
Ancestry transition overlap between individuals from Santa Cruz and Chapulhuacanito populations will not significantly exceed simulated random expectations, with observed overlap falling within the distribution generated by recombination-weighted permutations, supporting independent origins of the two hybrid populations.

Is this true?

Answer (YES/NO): YES